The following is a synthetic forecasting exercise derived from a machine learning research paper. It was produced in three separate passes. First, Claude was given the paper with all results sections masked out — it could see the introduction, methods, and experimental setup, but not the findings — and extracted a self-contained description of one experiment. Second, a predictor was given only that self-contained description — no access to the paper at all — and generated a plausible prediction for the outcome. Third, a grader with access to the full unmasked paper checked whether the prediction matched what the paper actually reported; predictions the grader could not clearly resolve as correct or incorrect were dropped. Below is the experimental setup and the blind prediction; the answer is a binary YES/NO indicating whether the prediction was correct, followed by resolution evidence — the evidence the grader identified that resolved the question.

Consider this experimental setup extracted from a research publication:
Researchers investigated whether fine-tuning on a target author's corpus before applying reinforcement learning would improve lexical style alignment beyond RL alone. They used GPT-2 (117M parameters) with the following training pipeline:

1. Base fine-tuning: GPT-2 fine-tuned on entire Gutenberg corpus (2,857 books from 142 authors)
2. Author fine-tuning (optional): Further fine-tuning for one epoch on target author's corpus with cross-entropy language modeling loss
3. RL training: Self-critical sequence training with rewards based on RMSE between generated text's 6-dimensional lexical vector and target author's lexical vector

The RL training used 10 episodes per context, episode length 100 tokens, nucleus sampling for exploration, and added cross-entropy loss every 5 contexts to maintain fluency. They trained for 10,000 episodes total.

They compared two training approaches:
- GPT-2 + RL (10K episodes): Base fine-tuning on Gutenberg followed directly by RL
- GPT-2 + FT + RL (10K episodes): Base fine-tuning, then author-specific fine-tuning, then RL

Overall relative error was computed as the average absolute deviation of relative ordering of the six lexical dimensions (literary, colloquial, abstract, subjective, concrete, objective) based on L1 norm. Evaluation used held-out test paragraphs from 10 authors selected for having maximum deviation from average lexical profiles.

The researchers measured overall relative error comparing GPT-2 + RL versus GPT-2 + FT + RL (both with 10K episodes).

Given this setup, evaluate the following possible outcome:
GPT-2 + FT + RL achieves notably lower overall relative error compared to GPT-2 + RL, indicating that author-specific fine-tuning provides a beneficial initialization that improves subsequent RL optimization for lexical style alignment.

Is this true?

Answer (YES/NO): NO